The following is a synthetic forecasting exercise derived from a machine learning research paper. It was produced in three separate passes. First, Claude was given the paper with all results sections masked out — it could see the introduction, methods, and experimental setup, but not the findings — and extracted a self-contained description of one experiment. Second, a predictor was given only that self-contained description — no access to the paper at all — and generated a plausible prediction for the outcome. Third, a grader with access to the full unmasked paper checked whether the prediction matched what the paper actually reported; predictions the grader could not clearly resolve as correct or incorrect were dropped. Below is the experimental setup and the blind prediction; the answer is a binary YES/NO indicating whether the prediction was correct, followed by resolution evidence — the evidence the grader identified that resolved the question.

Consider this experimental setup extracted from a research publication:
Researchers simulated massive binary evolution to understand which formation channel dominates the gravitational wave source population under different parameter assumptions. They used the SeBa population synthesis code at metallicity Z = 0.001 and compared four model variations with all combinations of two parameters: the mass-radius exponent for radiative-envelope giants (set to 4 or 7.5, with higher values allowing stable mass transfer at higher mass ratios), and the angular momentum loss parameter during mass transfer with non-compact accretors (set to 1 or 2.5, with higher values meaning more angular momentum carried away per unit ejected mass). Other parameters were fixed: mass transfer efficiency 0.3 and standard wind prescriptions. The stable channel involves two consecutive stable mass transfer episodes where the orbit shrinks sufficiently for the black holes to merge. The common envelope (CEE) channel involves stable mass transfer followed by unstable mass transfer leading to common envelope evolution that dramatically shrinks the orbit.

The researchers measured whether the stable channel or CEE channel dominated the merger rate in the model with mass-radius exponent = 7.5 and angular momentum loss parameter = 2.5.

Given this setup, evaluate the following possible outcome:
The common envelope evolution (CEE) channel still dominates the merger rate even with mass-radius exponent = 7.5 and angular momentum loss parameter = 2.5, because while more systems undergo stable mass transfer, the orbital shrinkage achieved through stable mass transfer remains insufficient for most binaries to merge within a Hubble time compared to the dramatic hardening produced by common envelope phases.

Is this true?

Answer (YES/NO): NO